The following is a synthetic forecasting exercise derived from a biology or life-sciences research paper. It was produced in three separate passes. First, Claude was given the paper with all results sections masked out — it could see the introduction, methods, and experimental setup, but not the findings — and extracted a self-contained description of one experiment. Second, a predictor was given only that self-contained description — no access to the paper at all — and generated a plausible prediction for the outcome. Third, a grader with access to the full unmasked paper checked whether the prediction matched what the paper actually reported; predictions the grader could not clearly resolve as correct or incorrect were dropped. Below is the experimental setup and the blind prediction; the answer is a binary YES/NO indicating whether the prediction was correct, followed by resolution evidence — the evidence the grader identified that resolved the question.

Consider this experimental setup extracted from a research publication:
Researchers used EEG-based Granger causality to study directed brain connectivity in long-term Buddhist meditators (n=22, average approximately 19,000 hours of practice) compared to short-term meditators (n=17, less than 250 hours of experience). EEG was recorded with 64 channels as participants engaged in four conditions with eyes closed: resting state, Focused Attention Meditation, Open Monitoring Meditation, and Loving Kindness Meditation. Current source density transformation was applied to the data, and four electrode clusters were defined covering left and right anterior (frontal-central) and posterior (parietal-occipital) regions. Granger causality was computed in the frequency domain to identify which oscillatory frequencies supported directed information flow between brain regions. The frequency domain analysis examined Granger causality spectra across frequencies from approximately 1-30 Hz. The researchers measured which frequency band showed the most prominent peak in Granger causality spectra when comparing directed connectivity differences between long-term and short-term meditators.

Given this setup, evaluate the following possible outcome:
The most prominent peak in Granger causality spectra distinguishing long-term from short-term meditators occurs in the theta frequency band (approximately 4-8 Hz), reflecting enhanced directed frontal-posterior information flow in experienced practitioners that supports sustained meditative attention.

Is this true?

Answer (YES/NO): NO